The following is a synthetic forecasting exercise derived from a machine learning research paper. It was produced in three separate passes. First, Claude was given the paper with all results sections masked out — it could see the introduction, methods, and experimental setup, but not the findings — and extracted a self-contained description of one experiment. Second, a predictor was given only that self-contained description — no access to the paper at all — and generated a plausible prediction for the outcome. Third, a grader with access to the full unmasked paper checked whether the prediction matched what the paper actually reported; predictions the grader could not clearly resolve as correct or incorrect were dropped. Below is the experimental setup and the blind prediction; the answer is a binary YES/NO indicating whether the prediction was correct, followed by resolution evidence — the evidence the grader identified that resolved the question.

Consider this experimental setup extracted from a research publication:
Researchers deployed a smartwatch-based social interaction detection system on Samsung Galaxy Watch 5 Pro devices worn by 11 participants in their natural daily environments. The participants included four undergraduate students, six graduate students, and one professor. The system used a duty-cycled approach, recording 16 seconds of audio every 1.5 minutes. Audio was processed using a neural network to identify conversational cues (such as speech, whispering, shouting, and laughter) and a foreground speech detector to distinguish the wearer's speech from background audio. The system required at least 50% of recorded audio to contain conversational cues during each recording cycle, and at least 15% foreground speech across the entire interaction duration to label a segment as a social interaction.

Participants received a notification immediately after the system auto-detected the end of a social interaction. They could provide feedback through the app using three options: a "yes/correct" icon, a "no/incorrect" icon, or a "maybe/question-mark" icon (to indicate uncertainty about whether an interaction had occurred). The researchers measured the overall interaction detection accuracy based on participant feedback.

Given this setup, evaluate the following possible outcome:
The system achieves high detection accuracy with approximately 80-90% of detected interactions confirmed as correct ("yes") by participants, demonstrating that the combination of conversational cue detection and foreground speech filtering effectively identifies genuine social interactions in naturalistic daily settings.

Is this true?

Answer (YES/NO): NO